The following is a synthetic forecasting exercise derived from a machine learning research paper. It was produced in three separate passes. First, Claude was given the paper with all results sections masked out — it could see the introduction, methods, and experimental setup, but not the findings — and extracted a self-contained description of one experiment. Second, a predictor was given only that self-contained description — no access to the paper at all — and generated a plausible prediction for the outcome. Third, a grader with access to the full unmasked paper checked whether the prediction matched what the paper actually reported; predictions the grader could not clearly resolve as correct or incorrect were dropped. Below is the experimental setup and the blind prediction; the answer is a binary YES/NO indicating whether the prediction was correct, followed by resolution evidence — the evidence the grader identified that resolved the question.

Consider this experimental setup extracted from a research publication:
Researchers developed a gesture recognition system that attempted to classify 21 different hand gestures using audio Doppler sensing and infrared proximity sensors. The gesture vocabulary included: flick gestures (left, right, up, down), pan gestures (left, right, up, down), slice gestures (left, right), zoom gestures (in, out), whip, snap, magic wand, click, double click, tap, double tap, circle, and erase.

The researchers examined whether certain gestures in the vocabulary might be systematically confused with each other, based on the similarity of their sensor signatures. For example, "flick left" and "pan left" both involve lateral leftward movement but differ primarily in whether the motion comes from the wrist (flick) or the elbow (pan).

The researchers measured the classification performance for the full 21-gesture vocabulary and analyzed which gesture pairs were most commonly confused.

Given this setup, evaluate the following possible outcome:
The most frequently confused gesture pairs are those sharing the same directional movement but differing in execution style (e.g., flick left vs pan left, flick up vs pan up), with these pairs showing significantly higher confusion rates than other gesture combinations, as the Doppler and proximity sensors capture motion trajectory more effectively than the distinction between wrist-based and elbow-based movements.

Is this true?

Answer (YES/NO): NO